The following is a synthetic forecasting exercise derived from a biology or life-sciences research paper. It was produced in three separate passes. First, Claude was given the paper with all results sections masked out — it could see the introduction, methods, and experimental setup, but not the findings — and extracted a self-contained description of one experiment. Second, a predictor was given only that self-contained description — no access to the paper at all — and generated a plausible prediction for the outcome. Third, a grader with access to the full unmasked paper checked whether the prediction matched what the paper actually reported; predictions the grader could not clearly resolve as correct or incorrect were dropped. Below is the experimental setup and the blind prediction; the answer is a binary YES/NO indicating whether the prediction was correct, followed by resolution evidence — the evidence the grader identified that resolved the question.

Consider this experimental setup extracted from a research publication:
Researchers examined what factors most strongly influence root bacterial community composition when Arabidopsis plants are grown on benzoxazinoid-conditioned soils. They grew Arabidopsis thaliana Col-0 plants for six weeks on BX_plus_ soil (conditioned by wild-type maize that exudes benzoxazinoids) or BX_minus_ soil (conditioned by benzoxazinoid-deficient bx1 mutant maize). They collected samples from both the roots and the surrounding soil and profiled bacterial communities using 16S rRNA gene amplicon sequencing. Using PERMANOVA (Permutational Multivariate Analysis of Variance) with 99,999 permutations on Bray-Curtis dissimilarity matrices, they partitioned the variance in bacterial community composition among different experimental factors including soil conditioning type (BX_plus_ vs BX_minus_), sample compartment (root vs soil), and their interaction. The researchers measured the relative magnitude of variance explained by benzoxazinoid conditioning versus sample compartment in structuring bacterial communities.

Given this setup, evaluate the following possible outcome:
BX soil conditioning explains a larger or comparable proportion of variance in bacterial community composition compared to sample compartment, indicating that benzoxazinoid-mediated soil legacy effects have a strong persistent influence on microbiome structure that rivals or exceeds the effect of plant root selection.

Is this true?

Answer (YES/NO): NO